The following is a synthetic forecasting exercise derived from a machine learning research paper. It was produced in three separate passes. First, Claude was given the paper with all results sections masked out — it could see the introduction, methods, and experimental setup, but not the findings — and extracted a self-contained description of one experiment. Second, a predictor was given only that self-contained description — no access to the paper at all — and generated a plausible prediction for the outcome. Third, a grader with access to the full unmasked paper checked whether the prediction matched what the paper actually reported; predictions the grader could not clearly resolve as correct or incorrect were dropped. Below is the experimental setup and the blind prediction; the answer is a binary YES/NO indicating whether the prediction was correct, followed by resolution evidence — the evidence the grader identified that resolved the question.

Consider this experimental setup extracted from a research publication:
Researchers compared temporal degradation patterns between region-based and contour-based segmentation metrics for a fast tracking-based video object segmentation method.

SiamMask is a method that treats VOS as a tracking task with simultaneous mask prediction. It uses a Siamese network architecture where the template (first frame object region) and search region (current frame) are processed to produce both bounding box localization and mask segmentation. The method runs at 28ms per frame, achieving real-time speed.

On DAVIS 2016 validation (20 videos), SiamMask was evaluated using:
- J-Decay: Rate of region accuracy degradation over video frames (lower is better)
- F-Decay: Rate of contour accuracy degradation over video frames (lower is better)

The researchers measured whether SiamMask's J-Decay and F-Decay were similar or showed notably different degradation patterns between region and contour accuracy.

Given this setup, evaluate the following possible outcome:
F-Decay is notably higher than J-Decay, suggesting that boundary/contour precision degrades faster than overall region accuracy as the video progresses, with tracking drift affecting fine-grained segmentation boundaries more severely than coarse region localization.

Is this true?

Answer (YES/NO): NO